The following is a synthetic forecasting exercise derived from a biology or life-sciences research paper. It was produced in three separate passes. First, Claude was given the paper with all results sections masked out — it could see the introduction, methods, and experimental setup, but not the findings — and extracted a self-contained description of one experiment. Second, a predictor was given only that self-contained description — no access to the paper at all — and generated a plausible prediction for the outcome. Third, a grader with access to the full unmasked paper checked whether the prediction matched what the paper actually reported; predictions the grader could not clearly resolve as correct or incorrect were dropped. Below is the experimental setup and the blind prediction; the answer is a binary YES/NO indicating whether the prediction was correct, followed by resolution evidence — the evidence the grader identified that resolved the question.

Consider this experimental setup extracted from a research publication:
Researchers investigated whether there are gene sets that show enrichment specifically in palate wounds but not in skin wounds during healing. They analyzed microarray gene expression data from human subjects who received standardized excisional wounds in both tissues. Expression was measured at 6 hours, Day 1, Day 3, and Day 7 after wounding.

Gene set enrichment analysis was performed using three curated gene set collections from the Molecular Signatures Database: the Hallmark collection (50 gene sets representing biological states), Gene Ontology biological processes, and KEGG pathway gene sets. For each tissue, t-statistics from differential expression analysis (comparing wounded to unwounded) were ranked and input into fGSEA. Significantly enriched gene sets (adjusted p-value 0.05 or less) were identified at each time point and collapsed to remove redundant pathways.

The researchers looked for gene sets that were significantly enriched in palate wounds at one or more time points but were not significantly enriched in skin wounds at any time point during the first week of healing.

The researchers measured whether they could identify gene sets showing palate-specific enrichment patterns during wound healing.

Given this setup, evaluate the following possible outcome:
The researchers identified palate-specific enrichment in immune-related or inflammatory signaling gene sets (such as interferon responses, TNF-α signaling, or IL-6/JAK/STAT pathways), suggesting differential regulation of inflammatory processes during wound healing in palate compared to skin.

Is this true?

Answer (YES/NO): NO